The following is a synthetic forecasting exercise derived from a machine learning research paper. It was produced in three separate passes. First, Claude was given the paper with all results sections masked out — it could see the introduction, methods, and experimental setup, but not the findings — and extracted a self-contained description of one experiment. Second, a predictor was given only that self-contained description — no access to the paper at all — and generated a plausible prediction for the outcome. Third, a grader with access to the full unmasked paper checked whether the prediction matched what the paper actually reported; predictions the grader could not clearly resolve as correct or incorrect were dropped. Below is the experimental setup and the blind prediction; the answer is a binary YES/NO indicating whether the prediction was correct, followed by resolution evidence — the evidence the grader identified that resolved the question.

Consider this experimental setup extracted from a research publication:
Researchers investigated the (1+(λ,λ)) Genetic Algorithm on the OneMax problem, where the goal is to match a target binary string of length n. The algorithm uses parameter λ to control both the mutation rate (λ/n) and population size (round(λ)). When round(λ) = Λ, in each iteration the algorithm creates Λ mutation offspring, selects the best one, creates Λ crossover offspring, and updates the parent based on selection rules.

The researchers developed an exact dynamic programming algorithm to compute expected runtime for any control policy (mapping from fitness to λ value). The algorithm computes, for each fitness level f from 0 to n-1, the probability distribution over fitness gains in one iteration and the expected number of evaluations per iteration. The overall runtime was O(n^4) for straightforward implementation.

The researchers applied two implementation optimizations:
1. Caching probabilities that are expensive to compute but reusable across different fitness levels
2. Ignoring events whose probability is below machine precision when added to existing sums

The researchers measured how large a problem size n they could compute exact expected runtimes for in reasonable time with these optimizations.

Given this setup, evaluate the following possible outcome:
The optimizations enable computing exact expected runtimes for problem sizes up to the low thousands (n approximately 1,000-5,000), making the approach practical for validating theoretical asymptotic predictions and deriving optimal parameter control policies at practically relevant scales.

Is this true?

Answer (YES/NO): YES